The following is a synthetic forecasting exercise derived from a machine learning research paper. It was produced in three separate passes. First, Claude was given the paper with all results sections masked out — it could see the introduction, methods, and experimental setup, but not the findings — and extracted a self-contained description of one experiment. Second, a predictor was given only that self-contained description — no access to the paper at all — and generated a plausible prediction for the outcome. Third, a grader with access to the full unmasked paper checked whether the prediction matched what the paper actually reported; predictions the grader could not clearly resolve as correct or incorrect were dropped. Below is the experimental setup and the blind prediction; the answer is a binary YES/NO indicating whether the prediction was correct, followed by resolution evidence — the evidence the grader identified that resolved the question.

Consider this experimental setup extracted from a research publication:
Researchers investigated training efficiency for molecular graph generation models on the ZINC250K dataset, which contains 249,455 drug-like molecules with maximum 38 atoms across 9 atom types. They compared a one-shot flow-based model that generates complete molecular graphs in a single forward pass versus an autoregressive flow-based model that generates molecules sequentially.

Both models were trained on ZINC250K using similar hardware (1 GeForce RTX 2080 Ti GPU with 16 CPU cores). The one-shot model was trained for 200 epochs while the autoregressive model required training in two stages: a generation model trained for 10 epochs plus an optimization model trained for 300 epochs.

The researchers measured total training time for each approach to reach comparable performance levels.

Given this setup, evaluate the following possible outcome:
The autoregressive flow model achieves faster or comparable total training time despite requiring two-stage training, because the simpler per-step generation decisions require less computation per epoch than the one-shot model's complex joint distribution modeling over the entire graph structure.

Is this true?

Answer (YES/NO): NO